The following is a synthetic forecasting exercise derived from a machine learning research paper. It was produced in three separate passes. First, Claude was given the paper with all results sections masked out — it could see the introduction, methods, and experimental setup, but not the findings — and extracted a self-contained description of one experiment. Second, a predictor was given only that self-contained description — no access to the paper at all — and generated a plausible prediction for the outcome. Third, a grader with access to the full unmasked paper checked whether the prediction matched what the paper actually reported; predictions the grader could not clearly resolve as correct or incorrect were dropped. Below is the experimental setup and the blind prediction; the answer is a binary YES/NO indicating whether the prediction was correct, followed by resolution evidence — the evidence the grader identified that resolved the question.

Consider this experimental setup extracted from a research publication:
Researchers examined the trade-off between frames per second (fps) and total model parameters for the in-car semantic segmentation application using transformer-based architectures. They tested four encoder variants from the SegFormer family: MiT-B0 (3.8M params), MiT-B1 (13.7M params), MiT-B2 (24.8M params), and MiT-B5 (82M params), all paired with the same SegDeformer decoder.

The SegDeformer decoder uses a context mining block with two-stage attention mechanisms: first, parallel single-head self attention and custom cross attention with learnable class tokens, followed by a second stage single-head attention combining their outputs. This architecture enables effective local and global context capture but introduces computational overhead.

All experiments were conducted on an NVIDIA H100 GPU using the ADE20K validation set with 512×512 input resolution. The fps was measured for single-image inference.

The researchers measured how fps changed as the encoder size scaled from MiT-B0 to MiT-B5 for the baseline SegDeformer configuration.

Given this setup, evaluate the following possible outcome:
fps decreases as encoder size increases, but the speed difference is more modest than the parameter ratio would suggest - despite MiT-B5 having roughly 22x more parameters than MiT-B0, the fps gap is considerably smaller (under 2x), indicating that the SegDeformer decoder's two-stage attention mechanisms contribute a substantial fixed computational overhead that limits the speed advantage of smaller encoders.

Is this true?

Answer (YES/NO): NO